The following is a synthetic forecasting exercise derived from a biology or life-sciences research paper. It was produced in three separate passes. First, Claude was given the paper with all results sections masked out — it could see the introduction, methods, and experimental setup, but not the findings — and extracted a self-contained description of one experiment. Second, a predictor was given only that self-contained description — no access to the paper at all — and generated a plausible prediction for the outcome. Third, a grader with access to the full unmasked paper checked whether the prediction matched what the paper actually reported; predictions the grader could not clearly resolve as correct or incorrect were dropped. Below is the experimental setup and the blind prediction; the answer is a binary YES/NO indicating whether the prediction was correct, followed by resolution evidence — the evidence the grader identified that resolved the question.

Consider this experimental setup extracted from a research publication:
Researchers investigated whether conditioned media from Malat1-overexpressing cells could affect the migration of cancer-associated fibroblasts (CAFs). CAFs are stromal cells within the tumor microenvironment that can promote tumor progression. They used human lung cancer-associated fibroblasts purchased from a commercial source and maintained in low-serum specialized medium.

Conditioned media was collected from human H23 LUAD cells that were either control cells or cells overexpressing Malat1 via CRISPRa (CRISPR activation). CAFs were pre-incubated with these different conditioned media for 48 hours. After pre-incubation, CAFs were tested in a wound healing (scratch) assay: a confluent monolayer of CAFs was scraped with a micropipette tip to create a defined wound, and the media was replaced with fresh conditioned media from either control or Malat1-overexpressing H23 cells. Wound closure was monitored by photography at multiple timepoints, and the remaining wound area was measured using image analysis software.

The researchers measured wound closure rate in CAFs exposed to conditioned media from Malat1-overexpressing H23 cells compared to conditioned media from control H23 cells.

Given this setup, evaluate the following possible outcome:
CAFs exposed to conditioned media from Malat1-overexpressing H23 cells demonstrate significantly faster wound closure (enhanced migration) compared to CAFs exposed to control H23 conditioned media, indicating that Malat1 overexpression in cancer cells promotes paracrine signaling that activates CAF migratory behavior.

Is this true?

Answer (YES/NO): YES